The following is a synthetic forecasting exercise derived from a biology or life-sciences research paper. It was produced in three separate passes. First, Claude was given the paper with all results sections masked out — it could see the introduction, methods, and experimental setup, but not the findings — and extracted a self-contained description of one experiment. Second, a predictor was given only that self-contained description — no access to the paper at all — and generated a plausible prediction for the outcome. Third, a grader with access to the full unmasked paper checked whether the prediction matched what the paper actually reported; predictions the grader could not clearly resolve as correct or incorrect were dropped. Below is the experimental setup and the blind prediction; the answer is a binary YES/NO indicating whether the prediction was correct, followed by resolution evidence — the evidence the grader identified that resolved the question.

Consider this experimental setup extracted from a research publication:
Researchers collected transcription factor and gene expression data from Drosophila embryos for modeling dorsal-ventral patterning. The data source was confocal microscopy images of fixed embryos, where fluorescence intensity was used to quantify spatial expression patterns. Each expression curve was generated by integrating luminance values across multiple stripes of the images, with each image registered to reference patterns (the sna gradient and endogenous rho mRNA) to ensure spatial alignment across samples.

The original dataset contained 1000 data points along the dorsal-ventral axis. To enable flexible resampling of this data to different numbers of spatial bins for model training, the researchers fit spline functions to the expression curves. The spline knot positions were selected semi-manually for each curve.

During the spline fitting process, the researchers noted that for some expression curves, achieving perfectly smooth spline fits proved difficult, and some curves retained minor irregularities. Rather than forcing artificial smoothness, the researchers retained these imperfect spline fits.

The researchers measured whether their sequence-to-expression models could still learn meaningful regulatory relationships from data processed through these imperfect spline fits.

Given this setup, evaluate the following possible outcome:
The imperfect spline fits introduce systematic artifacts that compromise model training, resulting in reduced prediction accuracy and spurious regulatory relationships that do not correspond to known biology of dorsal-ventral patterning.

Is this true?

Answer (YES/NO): NO